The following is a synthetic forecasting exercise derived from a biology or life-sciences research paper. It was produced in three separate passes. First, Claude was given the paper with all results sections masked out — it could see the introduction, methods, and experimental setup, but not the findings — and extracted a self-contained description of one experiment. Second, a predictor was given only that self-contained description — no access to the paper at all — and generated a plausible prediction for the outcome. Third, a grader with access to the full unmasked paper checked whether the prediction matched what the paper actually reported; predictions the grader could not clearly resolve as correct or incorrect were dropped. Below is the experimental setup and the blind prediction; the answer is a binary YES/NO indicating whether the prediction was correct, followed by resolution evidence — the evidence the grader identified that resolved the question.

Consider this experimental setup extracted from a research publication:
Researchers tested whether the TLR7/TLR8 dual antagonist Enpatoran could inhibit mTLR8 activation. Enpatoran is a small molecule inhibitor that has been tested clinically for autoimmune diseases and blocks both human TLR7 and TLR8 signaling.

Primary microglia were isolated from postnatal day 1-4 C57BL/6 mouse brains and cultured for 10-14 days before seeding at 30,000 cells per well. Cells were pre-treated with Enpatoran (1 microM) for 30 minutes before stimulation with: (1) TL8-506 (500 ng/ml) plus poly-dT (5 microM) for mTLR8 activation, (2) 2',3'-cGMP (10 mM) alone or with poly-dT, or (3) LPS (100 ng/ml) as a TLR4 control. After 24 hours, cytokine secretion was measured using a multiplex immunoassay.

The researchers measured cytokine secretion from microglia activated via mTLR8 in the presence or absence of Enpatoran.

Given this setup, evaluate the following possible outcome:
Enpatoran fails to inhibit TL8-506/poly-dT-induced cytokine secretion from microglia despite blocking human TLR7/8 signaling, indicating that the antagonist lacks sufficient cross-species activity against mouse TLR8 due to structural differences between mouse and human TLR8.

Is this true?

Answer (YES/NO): YES